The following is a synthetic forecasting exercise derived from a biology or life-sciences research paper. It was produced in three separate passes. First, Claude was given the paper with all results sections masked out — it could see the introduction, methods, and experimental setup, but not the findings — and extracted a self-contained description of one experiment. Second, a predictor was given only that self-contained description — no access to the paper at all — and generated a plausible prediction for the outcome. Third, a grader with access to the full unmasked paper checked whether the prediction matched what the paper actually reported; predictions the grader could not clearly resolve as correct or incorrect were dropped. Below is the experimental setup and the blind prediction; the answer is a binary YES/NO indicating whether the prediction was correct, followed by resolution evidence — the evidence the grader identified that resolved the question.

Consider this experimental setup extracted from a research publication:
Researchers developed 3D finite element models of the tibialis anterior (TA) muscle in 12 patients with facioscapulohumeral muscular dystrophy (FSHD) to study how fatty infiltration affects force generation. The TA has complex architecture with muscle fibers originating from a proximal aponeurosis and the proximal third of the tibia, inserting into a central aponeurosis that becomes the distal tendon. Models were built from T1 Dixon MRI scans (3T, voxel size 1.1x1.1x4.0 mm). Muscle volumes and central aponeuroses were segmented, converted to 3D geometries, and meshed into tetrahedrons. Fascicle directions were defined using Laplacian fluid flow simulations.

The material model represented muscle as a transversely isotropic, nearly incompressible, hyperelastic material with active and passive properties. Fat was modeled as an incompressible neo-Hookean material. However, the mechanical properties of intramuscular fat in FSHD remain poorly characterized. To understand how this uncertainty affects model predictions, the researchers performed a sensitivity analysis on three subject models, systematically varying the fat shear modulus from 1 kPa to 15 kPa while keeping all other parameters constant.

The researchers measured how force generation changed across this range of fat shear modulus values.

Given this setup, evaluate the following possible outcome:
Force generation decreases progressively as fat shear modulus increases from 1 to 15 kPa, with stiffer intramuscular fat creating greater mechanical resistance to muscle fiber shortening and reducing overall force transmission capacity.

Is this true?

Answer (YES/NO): NO